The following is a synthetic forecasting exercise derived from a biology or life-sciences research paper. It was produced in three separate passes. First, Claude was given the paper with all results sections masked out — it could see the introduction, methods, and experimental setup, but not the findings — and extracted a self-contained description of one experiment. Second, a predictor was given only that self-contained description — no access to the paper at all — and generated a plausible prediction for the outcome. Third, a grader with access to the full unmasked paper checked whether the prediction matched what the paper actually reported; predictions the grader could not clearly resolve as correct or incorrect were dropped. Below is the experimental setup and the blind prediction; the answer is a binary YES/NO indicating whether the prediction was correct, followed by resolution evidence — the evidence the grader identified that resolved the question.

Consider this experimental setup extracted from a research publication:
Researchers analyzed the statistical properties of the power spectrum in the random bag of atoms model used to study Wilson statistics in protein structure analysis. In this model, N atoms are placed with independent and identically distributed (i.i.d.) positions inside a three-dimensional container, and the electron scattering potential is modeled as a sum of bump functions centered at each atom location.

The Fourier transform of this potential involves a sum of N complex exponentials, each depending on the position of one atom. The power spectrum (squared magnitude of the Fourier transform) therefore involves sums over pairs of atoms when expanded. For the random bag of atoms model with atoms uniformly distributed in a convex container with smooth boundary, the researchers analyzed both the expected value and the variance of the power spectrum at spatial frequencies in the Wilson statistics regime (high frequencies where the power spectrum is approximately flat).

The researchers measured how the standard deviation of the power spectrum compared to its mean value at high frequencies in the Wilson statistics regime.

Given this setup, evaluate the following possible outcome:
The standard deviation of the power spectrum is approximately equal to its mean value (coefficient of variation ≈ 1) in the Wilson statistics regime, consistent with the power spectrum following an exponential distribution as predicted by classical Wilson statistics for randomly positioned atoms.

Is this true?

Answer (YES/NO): NO